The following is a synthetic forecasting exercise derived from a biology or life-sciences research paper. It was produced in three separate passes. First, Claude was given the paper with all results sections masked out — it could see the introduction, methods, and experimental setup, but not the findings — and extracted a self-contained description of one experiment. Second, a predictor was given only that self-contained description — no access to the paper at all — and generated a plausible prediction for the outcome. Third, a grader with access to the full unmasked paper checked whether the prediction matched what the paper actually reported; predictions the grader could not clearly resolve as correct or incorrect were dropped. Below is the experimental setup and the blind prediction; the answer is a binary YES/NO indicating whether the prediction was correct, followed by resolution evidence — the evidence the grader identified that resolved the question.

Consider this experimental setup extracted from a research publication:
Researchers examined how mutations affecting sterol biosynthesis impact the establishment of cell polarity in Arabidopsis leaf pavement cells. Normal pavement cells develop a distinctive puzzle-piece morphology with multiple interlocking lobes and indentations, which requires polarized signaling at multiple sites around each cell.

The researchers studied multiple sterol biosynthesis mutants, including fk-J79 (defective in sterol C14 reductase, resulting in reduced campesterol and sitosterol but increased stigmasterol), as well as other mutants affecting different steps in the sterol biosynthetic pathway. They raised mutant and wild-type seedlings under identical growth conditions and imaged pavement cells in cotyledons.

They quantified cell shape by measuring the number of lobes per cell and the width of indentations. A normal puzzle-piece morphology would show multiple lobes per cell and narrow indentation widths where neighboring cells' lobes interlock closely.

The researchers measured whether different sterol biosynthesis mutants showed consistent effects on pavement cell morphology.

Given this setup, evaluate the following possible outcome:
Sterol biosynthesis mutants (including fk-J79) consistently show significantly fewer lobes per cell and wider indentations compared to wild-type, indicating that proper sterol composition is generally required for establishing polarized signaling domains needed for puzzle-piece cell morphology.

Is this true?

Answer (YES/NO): YES